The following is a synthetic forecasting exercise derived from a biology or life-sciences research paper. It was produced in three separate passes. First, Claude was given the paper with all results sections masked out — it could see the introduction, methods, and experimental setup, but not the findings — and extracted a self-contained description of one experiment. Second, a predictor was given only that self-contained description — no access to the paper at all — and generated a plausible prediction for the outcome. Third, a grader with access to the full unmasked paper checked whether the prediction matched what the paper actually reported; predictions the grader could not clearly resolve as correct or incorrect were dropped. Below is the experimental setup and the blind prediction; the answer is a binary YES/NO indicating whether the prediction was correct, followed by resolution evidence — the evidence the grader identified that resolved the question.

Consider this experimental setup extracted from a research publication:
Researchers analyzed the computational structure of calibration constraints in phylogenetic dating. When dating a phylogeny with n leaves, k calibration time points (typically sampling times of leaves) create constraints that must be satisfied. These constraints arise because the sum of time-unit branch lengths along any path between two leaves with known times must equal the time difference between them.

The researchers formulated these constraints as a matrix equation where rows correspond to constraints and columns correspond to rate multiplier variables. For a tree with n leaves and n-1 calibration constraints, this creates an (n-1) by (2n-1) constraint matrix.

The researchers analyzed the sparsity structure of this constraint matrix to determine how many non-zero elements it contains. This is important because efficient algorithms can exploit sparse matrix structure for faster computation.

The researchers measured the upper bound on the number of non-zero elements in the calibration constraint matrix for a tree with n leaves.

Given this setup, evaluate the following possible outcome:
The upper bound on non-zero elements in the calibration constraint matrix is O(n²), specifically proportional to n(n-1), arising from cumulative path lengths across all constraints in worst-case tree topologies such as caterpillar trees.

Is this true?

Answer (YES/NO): NO